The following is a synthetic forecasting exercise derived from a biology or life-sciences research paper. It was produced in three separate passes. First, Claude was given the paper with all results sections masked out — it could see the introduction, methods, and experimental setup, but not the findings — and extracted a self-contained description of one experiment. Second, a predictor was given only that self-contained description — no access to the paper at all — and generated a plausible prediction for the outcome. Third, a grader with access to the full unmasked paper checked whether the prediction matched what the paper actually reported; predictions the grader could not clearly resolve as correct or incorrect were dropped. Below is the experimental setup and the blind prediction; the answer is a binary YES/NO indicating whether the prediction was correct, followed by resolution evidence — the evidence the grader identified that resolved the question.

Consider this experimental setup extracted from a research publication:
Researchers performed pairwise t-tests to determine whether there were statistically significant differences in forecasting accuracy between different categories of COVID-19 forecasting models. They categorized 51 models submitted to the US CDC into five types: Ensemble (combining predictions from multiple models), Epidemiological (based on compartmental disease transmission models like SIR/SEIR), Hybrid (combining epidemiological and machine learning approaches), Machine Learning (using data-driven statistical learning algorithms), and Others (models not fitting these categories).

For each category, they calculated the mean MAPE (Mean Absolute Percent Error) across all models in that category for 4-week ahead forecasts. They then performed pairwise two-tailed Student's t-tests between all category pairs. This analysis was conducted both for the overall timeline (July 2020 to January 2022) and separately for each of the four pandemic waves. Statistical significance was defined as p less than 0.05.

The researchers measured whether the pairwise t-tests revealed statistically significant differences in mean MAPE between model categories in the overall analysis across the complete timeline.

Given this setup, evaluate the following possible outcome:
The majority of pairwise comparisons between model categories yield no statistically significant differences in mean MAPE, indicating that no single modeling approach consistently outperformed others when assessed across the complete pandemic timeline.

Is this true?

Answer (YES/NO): NO